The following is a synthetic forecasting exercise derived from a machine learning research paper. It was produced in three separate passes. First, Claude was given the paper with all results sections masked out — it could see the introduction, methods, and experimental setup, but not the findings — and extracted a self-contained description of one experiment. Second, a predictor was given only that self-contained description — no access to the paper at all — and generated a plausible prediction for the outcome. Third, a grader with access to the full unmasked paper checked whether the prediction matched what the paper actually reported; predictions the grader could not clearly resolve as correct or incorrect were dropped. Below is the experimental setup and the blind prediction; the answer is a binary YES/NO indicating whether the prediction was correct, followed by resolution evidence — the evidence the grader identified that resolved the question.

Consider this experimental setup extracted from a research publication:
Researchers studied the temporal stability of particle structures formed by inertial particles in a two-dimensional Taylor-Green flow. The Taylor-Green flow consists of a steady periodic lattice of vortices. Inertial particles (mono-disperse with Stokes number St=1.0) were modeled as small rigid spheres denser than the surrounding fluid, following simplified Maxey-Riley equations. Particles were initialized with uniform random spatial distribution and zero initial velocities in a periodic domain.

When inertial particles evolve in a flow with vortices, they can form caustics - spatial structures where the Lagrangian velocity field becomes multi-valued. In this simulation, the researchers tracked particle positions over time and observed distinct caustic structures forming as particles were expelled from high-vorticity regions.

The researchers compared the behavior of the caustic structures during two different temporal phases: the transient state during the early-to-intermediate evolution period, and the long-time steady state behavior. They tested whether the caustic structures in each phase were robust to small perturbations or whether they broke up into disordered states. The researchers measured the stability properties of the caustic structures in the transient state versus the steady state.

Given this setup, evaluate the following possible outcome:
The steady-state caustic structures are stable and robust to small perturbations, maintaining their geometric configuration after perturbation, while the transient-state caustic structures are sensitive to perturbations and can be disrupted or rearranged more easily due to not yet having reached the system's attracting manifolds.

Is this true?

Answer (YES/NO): NO